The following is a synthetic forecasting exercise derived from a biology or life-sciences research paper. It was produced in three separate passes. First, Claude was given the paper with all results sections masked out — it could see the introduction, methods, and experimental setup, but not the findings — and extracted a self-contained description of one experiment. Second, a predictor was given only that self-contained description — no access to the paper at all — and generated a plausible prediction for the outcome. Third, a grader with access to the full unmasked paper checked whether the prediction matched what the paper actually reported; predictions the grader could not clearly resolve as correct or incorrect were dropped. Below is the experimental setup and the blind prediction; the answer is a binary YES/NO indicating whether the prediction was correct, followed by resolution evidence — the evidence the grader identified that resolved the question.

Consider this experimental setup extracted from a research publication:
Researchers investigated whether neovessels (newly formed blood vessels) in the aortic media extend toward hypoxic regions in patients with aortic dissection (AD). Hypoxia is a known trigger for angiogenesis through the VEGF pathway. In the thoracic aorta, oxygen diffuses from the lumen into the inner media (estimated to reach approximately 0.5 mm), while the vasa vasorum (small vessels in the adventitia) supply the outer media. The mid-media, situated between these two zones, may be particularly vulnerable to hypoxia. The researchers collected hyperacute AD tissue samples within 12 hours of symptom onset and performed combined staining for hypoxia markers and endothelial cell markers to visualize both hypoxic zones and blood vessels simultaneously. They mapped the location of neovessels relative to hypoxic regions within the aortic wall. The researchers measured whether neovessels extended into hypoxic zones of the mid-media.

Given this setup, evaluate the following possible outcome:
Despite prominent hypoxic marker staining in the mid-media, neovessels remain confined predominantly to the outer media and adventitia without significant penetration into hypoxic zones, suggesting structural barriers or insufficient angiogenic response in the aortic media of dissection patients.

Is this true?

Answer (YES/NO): NO